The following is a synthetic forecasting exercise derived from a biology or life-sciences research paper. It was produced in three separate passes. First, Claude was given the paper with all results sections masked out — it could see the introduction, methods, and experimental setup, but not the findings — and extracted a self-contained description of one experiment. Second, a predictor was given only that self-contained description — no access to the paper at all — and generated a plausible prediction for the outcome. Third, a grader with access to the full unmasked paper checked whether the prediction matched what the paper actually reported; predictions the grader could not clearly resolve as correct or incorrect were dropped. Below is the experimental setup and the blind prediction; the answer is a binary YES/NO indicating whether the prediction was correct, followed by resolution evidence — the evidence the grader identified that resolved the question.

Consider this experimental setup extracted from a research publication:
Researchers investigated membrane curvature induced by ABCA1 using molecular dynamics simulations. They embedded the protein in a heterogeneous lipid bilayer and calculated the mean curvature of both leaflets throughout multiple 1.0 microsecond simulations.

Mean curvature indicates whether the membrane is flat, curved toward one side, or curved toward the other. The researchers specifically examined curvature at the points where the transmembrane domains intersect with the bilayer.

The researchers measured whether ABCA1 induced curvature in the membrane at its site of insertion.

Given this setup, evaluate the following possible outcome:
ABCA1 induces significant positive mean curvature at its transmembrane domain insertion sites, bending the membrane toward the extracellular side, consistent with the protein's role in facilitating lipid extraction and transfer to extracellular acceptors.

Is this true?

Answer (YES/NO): NO